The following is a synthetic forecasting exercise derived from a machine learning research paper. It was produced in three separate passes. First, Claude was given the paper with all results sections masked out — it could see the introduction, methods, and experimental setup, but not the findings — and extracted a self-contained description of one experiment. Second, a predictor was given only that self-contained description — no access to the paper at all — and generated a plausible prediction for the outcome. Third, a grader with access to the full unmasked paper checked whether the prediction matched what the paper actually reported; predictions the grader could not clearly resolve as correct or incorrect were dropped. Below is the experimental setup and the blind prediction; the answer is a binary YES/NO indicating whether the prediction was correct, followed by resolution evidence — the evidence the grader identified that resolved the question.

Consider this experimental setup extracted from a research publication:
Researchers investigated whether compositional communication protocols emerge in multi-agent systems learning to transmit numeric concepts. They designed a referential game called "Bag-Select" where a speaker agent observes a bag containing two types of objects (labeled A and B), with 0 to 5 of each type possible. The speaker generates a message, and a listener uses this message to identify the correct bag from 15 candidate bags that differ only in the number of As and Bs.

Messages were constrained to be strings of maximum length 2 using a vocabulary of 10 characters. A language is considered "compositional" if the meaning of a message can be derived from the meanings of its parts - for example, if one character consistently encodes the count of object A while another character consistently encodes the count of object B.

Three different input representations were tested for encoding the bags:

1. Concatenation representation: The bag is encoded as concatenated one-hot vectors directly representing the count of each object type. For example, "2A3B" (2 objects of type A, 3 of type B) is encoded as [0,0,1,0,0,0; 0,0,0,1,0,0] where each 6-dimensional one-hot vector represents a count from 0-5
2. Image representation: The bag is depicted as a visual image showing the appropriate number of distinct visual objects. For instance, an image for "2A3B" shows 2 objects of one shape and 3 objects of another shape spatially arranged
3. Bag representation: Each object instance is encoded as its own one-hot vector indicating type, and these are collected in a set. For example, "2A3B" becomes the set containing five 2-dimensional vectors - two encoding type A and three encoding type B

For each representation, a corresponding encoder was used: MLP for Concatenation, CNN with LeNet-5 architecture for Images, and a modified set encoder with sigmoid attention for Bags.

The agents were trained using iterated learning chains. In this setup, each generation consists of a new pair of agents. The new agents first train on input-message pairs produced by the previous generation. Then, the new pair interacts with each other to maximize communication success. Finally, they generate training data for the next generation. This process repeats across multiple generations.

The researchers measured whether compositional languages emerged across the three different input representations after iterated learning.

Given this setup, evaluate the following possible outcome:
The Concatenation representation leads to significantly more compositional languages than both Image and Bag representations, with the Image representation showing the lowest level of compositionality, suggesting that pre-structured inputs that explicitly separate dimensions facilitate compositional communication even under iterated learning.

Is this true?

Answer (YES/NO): NO